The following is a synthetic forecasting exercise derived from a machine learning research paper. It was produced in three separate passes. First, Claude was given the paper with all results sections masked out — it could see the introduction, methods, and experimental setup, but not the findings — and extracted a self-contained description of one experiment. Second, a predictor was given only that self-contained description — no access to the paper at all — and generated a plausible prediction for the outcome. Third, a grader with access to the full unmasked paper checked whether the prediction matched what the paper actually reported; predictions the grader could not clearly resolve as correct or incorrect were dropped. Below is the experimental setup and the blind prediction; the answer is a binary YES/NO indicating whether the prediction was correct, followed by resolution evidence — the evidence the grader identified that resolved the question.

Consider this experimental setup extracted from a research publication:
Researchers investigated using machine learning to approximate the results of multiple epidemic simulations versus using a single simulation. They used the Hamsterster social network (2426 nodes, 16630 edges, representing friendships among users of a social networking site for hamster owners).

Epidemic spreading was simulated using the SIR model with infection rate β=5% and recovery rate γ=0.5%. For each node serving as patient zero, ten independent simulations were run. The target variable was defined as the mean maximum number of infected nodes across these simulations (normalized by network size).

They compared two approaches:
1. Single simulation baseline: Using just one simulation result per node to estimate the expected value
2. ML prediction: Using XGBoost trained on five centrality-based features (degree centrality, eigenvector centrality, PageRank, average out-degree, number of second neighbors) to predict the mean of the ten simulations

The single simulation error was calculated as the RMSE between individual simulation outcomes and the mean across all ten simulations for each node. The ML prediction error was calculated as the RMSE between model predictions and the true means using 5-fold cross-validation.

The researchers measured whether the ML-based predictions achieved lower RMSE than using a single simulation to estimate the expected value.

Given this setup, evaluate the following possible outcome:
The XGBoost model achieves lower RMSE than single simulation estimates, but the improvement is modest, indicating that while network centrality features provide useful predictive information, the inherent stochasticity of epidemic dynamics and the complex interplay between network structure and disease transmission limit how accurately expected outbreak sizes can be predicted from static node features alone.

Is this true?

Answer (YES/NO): NO